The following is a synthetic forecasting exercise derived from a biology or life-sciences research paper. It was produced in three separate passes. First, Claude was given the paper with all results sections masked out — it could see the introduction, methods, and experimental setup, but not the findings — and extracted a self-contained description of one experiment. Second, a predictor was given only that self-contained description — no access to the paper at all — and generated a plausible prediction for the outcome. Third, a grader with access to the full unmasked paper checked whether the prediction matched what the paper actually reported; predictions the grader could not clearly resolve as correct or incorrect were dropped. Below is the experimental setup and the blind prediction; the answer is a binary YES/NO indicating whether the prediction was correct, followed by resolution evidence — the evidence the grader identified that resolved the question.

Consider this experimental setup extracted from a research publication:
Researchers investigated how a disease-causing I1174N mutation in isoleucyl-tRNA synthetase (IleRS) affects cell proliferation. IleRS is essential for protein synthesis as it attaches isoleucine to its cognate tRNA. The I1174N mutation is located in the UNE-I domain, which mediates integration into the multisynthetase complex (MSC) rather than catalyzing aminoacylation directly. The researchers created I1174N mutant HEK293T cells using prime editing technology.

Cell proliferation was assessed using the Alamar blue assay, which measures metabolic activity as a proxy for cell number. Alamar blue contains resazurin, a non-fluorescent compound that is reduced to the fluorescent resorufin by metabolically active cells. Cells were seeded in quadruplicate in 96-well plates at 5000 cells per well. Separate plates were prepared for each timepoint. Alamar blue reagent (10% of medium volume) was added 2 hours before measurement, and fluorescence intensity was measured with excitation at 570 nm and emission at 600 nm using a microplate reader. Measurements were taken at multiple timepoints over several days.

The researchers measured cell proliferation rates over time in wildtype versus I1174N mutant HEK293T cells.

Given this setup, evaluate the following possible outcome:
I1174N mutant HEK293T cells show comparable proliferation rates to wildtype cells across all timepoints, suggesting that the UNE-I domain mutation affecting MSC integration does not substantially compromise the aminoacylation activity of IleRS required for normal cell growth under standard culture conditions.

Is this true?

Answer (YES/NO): YES